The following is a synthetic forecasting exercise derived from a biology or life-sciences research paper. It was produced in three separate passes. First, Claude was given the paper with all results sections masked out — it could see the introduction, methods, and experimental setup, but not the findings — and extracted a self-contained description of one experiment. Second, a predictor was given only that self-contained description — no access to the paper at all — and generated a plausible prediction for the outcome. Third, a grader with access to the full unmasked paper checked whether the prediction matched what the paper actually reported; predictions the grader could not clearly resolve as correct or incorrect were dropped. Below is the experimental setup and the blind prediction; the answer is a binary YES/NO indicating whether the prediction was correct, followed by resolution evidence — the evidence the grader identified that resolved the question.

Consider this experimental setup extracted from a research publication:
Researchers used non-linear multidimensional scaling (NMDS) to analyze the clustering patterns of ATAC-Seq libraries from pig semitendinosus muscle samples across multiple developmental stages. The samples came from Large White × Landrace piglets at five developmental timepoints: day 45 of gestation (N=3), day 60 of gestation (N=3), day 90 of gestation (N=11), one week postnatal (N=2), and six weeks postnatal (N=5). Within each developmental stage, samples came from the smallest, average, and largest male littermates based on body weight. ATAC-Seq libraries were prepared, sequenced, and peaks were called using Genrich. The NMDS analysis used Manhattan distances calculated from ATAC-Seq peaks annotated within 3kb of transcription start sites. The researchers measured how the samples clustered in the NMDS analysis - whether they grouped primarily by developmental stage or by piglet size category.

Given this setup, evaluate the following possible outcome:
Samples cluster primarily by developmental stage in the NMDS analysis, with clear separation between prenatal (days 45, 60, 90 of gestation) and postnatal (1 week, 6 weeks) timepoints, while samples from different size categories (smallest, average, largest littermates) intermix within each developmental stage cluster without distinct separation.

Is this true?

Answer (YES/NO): NO